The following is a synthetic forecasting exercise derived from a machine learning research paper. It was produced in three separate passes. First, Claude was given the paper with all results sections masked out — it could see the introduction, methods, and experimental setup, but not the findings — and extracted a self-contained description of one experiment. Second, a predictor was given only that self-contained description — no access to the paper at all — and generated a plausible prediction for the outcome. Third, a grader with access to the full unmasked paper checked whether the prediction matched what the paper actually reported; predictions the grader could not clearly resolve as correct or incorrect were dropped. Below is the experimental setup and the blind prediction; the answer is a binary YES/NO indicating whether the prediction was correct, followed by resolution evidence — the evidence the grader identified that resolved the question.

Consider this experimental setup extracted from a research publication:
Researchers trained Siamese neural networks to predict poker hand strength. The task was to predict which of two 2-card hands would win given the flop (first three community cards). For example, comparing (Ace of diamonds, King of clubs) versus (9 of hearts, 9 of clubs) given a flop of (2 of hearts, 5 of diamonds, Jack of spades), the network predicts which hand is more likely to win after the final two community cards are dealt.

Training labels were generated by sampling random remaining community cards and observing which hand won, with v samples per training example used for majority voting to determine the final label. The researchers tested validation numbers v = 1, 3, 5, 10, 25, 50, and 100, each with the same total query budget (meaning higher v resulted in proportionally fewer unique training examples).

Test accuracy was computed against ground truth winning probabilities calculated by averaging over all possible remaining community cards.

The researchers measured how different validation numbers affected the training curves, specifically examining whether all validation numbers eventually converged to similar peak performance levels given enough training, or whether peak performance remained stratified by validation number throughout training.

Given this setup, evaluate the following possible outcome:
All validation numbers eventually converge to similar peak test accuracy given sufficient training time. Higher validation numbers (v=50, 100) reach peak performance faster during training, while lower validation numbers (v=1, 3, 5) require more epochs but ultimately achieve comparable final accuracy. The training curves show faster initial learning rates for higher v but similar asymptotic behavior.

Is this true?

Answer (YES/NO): NO